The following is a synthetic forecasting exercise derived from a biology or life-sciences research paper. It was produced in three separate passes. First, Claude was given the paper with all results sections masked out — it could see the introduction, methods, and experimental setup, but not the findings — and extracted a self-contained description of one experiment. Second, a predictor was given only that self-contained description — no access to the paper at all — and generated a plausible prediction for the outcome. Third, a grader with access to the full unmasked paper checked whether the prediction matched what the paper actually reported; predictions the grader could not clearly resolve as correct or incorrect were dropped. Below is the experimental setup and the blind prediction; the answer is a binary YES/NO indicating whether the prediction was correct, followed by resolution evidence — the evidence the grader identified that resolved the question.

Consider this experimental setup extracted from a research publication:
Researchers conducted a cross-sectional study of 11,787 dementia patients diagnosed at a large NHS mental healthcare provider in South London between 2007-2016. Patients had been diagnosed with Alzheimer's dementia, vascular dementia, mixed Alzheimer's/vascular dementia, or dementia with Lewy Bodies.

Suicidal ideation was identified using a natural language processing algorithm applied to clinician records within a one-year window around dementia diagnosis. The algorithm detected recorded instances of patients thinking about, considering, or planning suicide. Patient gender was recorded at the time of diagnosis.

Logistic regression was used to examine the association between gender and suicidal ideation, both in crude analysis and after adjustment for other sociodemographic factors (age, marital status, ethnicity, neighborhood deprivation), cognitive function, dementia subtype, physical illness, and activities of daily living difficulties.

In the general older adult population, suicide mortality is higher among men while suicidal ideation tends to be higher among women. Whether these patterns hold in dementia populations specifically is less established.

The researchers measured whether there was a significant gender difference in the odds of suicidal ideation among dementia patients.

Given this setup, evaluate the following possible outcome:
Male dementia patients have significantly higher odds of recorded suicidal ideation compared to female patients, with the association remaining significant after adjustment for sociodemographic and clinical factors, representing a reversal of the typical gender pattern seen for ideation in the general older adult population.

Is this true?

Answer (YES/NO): NO